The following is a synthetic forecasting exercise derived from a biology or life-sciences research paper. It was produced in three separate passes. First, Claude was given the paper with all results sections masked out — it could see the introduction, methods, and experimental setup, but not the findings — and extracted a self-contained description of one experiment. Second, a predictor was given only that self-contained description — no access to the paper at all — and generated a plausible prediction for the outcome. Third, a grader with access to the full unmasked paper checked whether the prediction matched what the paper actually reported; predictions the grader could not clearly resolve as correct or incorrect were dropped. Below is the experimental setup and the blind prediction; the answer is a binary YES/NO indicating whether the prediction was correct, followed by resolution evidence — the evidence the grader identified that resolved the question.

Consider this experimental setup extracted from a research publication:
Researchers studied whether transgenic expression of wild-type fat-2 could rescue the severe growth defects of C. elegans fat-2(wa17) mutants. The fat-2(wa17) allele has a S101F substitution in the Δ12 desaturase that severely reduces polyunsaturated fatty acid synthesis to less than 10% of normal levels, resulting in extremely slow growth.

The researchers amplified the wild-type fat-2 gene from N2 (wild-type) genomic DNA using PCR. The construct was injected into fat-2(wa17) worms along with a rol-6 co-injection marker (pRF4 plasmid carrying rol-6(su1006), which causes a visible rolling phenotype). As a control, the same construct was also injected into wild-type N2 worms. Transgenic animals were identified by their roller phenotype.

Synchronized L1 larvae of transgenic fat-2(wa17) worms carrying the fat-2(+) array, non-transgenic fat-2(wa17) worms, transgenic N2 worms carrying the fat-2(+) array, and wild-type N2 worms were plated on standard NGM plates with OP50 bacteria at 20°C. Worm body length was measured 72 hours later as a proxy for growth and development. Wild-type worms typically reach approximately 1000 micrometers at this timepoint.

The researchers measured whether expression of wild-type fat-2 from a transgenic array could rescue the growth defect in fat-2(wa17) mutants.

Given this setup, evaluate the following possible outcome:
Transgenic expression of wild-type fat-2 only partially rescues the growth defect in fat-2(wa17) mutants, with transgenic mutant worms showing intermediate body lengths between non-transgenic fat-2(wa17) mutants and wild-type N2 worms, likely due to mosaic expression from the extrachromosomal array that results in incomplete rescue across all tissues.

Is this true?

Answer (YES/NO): NO